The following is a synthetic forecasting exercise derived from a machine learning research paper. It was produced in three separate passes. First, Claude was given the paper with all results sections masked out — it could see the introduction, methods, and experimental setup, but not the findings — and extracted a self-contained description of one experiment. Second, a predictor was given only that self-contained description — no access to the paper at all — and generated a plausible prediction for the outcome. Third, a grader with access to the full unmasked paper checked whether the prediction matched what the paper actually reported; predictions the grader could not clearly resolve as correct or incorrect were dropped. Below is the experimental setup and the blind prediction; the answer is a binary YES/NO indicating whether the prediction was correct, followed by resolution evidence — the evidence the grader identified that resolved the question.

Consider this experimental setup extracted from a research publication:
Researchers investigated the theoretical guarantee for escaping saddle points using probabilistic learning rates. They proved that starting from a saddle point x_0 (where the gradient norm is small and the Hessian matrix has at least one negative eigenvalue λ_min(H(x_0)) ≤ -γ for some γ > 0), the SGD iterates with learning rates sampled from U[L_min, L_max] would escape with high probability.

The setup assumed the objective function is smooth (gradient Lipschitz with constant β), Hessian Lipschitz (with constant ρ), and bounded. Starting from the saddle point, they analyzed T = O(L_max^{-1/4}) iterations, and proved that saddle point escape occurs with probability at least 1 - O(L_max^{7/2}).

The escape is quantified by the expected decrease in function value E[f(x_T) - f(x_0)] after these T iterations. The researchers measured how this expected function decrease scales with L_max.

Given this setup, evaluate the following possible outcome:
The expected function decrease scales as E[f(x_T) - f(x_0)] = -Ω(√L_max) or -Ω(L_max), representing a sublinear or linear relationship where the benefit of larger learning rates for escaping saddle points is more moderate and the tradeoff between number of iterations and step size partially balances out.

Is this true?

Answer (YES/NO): NO